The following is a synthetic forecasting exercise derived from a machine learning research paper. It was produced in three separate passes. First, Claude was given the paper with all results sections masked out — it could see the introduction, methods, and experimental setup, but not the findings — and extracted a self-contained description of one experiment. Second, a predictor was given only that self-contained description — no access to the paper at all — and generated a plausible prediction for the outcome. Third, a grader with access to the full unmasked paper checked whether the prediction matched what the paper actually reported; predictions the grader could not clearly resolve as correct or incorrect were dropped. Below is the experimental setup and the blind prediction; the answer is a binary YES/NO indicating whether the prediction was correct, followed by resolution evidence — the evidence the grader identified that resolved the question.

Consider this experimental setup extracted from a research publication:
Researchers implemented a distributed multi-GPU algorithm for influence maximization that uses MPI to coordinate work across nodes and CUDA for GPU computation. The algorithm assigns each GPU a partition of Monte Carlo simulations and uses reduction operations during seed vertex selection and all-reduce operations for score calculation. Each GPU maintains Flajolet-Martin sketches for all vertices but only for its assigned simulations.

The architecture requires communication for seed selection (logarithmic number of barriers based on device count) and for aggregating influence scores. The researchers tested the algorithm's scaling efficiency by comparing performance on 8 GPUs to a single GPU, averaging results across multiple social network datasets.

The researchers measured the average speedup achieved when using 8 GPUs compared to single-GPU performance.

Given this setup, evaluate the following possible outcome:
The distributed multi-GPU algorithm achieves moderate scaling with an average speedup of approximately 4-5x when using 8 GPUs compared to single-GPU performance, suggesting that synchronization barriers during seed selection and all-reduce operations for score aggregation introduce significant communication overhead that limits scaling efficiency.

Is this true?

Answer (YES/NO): NO